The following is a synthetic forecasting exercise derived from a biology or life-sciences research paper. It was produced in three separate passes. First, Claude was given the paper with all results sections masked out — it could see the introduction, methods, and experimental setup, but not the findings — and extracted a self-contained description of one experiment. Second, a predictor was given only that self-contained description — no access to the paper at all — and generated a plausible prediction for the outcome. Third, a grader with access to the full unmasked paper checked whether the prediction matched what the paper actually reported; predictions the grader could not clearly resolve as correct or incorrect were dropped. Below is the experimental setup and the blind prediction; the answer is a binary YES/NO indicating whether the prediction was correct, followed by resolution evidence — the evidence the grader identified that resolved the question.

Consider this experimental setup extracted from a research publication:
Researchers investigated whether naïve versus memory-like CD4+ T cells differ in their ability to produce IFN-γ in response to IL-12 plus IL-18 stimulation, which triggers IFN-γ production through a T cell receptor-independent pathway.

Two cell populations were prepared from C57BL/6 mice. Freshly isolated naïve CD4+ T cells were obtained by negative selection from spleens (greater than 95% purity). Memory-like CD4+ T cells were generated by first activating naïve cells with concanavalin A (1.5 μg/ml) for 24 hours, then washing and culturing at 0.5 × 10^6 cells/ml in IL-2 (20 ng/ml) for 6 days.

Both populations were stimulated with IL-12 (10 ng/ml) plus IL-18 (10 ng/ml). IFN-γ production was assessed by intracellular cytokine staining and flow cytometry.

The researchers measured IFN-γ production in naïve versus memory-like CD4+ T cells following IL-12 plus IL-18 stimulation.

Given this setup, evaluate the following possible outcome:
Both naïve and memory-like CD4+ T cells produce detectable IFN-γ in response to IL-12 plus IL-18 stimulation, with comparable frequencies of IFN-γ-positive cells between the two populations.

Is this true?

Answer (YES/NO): NO